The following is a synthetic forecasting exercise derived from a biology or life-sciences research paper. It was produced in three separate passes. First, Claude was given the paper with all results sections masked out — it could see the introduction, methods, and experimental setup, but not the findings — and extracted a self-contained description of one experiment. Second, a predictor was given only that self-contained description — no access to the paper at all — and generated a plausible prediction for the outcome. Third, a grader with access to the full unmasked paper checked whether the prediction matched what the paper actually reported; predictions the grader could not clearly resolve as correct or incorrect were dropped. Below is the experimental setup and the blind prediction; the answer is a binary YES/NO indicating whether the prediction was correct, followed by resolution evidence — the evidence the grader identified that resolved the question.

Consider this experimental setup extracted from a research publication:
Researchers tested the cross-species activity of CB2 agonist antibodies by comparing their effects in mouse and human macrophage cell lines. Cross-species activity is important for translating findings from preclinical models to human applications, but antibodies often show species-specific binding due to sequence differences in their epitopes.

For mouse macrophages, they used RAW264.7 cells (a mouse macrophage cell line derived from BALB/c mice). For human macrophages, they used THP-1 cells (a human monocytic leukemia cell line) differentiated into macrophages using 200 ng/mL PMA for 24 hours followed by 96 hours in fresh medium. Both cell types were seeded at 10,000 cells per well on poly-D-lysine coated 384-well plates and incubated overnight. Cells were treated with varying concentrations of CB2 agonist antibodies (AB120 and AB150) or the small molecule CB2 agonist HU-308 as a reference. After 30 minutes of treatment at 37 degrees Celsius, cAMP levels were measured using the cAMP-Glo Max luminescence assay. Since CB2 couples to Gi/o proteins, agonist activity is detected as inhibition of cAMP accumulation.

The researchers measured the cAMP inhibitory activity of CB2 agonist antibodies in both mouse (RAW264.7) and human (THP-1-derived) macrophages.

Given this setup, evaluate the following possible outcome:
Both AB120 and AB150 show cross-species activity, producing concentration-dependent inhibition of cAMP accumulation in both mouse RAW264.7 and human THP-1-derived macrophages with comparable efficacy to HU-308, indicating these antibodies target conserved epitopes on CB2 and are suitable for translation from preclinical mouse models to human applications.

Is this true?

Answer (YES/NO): YES